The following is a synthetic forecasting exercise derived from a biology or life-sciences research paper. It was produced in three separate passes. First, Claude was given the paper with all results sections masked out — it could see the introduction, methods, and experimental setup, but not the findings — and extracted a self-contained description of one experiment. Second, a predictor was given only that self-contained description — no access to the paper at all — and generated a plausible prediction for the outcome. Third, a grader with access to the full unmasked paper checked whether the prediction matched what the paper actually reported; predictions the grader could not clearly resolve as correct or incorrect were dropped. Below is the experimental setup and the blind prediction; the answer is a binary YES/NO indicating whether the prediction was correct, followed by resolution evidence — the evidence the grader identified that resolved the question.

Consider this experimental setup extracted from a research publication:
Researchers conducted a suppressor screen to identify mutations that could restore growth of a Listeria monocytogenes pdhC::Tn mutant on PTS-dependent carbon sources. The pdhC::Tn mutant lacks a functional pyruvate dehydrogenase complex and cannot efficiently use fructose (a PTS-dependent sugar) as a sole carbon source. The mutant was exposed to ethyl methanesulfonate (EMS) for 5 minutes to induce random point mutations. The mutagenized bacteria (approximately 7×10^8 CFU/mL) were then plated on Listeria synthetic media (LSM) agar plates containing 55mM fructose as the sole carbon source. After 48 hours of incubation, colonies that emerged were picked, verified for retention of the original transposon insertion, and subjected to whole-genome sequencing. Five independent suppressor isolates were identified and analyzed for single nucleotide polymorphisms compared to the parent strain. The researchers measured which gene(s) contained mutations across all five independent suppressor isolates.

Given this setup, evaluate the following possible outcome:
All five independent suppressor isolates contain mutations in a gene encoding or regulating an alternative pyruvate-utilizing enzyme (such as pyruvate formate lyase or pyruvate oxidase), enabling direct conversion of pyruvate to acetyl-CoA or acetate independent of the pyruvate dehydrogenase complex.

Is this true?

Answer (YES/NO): NO